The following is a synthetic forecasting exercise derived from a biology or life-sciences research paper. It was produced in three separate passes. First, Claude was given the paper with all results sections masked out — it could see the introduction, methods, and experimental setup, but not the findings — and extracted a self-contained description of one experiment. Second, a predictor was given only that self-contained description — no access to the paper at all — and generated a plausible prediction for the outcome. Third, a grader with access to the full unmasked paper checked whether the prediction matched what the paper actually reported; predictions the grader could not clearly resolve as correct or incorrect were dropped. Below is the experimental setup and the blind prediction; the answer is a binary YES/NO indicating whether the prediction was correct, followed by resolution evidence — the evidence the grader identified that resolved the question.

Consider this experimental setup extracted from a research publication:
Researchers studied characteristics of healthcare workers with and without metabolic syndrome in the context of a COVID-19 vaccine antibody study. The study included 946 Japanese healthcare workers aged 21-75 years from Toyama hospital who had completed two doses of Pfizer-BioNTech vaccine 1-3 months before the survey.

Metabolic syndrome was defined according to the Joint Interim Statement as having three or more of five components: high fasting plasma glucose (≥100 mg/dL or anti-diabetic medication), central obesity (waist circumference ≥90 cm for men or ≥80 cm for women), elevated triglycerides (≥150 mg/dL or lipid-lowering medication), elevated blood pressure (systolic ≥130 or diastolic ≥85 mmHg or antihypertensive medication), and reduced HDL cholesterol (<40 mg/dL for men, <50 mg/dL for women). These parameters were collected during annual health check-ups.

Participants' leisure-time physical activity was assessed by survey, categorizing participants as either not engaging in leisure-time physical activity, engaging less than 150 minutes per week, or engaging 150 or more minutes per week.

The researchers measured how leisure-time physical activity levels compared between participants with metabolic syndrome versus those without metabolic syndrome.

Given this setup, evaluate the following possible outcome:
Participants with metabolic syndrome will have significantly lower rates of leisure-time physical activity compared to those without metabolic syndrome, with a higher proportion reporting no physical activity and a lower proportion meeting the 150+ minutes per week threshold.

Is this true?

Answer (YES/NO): NO